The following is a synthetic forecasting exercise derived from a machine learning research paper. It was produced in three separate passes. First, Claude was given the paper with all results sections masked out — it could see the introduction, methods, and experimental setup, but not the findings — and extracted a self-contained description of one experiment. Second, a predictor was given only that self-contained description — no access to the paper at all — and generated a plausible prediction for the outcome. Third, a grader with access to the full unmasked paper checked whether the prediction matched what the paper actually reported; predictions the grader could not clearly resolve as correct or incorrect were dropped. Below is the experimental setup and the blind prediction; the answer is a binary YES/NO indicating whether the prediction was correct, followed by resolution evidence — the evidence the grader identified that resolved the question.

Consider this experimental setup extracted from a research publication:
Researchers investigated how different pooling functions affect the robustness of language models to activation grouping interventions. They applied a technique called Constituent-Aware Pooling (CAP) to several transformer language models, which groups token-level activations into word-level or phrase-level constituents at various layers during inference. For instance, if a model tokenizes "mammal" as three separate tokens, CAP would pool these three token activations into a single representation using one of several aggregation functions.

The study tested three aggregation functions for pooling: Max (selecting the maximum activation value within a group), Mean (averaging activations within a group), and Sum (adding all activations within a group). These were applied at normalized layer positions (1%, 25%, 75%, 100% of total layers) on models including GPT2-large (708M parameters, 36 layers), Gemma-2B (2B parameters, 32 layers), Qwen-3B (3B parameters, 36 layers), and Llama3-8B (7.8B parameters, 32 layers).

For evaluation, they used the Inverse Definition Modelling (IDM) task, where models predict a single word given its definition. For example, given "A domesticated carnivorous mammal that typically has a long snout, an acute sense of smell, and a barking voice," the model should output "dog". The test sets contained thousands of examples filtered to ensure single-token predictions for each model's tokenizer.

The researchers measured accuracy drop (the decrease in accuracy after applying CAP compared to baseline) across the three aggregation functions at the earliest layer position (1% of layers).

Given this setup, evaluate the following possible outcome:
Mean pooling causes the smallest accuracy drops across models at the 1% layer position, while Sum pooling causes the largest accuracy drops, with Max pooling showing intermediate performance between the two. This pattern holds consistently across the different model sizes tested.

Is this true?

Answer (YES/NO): NO